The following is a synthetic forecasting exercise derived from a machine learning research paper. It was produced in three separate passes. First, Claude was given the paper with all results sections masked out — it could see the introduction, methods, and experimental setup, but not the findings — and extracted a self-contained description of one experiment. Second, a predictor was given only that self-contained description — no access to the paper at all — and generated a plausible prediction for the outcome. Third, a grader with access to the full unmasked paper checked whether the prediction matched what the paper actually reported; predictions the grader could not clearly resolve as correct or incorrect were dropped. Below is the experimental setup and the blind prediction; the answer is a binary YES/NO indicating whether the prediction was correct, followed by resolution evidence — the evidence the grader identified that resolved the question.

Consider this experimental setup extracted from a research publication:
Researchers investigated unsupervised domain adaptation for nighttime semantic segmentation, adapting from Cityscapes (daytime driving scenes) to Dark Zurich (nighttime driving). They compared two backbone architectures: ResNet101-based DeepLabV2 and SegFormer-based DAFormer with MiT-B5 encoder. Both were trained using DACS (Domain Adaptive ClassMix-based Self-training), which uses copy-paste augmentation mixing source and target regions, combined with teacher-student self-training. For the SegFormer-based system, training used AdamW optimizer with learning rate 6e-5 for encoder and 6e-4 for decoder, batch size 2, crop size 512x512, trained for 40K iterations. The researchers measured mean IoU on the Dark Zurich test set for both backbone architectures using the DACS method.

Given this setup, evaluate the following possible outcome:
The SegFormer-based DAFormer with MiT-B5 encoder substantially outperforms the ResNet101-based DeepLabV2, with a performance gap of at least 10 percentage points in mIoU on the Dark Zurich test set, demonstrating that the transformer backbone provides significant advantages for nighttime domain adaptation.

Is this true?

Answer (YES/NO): YES